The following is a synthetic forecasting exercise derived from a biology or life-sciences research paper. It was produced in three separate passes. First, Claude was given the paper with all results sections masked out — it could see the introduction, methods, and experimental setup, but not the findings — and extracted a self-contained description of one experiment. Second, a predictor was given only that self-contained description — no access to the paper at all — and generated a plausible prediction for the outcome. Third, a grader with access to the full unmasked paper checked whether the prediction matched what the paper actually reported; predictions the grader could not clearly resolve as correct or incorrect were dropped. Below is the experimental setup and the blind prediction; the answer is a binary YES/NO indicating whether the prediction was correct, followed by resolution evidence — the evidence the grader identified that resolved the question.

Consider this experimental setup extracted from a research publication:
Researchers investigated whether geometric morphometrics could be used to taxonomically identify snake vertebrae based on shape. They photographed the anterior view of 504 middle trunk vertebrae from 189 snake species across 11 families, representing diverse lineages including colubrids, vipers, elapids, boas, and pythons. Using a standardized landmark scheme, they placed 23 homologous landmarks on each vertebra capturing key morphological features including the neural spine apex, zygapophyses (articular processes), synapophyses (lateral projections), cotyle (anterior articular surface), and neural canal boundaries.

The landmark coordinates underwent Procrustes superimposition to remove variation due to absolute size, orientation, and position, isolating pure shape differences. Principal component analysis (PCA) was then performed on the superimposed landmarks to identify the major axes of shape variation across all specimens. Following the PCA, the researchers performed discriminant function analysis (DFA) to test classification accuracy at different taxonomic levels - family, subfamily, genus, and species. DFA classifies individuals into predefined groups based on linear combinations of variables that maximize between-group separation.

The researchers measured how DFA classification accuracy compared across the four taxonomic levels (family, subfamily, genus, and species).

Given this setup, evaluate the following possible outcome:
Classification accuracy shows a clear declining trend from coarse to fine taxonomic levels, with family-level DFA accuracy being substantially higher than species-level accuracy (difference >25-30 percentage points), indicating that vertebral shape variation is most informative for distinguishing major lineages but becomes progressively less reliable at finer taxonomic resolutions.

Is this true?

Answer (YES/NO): YES